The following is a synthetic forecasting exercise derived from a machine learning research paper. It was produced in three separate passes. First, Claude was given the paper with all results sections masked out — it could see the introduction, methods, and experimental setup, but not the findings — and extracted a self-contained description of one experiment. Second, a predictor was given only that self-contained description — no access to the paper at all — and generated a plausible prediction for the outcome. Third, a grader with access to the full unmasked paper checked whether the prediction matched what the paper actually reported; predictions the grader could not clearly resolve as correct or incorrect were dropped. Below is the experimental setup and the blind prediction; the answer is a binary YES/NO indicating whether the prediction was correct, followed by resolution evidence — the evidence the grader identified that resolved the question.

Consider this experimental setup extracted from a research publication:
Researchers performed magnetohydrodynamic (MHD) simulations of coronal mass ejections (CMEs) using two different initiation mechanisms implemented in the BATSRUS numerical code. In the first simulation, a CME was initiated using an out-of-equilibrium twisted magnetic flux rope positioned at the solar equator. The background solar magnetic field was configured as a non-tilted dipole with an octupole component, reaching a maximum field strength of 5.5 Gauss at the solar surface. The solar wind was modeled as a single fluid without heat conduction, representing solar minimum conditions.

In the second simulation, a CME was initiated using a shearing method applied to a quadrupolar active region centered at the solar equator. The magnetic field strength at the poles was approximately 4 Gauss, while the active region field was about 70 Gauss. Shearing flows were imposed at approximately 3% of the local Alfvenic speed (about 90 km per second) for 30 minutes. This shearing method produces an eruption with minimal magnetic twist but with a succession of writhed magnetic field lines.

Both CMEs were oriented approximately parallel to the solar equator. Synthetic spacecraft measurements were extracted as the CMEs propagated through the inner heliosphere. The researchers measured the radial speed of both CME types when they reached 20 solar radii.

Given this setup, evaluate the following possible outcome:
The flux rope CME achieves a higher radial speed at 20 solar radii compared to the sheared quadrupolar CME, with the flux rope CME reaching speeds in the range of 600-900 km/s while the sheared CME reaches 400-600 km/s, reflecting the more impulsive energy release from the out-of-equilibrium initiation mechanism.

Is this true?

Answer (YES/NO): NO